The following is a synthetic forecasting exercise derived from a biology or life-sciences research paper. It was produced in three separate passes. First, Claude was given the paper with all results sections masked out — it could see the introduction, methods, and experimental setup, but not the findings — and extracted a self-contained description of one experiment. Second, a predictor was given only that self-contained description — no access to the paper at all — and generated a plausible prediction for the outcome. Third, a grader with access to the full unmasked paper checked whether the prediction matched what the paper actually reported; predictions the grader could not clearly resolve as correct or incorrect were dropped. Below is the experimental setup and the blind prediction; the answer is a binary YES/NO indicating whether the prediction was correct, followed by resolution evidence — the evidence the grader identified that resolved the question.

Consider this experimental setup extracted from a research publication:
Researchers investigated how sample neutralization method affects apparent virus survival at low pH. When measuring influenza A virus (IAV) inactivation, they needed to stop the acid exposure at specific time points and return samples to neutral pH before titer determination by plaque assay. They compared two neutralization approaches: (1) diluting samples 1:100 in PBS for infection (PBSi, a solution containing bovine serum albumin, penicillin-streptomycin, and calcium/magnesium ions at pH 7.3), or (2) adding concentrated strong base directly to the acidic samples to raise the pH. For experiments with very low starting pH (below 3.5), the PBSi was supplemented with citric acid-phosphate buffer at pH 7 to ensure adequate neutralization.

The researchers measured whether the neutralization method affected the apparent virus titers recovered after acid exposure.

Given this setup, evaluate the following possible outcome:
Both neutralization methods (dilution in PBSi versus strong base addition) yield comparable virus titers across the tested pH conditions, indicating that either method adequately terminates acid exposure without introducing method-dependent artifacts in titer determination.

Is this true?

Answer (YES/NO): NO